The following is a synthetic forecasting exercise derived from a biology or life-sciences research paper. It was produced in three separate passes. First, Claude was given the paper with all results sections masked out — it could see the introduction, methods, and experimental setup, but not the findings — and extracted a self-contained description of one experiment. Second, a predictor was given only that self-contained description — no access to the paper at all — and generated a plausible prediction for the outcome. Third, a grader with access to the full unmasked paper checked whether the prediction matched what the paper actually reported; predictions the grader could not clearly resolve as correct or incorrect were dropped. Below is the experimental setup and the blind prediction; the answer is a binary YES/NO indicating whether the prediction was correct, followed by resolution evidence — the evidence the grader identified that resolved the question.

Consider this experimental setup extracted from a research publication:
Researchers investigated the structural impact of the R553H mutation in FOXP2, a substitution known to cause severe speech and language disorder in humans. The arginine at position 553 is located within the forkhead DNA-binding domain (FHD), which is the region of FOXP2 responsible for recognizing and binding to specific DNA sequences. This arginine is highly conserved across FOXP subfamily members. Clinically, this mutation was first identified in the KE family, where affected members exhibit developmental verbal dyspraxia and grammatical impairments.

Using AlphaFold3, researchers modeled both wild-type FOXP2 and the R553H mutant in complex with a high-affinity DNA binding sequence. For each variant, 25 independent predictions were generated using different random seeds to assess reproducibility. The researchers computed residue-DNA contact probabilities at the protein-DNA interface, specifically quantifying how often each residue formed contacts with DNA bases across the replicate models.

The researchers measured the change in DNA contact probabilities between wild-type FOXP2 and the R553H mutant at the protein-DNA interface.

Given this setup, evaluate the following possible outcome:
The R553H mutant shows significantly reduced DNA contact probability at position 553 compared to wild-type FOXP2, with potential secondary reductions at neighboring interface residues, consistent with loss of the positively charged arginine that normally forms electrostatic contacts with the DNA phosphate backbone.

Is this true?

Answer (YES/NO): YES